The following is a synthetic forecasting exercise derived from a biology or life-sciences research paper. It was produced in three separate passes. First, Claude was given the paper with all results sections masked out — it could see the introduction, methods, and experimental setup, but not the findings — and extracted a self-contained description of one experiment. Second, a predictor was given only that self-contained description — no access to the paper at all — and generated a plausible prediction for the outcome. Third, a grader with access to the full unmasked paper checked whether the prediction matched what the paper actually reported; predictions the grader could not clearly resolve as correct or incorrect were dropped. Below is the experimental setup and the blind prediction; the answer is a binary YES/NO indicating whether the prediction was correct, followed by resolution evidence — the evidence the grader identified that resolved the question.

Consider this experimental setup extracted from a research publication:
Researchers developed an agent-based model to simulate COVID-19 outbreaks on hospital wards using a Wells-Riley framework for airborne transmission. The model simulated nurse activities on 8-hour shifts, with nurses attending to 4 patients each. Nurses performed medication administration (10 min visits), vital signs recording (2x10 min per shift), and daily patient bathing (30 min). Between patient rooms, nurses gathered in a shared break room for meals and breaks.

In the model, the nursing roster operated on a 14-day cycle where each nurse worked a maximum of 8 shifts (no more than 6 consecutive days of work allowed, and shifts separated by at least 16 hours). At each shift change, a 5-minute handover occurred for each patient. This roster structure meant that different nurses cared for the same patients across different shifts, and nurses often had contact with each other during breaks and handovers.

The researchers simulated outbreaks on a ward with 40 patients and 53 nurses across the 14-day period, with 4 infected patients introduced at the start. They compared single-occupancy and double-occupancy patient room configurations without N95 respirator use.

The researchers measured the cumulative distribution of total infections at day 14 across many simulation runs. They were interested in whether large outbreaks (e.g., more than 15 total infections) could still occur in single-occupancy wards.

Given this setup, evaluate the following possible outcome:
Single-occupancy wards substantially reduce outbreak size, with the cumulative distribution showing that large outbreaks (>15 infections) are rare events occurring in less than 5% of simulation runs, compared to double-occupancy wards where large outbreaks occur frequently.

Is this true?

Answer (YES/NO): NO